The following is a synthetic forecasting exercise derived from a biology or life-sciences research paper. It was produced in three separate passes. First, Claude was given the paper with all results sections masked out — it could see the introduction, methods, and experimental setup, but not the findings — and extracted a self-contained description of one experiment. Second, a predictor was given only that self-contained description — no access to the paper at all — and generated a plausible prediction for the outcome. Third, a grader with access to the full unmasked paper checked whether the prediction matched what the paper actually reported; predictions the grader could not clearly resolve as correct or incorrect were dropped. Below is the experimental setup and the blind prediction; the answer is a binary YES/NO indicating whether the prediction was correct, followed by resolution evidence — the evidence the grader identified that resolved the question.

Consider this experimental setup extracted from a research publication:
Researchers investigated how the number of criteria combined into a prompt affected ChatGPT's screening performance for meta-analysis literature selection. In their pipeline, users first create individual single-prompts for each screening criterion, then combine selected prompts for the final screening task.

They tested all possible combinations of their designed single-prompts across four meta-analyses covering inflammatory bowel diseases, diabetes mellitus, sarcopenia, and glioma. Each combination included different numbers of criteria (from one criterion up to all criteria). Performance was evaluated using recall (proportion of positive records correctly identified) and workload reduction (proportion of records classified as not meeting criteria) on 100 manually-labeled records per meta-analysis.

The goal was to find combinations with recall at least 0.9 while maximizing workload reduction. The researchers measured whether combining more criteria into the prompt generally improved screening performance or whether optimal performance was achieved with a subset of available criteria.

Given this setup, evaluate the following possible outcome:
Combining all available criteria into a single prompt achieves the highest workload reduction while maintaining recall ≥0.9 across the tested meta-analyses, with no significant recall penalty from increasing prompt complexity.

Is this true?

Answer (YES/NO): NO